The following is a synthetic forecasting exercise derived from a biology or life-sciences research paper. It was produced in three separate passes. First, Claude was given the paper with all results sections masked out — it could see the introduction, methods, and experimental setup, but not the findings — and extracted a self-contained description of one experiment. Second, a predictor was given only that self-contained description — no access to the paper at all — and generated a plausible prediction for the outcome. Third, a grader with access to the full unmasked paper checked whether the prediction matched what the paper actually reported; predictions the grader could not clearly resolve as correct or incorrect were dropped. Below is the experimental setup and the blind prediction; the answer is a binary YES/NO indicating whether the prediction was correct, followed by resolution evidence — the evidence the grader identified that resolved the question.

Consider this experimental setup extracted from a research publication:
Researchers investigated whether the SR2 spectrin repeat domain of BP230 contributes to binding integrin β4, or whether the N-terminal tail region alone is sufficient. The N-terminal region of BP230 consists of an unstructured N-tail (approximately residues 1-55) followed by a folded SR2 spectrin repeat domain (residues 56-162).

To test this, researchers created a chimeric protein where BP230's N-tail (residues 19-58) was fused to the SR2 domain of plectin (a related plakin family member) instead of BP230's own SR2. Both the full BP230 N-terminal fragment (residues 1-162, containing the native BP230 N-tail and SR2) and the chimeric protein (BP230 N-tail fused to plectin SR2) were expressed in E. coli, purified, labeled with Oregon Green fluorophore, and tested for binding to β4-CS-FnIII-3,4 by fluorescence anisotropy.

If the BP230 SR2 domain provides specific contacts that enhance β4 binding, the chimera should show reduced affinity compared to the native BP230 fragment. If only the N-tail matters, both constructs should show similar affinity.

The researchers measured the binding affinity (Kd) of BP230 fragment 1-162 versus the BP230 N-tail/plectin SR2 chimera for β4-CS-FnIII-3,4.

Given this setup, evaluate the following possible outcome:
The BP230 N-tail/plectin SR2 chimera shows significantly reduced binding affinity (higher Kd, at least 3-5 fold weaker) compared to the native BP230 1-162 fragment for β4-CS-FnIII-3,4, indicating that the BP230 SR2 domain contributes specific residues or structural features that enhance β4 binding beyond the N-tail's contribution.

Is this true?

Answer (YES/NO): NO